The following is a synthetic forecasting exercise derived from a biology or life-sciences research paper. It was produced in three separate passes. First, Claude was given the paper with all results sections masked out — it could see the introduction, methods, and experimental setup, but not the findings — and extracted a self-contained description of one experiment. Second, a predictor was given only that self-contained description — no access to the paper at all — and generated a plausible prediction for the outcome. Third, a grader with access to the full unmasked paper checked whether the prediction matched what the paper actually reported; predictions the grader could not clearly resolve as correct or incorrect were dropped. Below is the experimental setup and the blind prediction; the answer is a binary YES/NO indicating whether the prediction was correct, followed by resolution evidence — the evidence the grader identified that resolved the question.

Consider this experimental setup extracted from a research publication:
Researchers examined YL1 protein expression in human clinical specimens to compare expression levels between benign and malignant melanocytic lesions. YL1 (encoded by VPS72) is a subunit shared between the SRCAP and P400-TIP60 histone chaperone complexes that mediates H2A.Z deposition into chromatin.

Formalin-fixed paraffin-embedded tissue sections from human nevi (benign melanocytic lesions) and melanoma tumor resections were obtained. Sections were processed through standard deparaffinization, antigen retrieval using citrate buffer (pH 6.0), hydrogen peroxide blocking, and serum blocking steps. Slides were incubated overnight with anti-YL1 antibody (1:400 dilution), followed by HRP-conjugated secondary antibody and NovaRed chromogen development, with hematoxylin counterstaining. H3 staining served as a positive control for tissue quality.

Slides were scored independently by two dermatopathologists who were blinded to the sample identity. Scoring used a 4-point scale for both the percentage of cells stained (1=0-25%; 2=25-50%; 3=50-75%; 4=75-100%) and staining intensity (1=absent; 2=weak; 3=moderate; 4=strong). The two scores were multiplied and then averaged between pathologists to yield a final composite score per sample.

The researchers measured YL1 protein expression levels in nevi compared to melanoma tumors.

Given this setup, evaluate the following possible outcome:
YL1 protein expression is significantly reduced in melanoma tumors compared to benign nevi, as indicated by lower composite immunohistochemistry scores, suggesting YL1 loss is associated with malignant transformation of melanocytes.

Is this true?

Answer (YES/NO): NO